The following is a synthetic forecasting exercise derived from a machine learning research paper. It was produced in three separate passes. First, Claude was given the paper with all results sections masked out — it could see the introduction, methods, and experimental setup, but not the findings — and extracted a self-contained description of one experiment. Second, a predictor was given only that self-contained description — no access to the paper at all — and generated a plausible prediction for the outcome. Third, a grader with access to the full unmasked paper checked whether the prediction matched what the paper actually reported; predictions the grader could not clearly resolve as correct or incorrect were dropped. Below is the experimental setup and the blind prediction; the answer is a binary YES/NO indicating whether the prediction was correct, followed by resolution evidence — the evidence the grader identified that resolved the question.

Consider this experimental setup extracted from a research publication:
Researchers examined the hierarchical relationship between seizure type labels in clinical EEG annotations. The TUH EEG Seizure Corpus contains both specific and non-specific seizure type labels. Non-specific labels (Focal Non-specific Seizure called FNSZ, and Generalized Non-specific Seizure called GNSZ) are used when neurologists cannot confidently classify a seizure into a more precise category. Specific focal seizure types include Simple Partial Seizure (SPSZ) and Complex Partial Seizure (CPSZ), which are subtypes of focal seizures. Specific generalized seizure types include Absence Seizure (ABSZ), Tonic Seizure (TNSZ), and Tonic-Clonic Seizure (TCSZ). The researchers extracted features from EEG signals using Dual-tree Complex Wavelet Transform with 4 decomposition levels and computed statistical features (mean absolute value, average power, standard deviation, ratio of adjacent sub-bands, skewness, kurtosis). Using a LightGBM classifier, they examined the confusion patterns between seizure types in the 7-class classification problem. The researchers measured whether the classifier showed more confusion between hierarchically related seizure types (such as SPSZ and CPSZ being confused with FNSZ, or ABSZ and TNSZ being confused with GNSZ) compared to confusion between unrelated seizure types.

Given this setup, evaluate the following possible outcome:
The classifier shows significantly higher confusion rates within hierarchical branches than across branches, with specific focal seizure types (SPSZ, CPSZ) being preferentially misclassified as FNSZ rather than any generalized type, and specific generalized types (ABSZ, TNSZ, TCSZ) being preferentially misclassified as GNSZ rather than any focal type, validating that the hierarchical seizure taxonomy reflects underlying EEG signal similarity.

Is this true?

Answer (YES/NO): NO